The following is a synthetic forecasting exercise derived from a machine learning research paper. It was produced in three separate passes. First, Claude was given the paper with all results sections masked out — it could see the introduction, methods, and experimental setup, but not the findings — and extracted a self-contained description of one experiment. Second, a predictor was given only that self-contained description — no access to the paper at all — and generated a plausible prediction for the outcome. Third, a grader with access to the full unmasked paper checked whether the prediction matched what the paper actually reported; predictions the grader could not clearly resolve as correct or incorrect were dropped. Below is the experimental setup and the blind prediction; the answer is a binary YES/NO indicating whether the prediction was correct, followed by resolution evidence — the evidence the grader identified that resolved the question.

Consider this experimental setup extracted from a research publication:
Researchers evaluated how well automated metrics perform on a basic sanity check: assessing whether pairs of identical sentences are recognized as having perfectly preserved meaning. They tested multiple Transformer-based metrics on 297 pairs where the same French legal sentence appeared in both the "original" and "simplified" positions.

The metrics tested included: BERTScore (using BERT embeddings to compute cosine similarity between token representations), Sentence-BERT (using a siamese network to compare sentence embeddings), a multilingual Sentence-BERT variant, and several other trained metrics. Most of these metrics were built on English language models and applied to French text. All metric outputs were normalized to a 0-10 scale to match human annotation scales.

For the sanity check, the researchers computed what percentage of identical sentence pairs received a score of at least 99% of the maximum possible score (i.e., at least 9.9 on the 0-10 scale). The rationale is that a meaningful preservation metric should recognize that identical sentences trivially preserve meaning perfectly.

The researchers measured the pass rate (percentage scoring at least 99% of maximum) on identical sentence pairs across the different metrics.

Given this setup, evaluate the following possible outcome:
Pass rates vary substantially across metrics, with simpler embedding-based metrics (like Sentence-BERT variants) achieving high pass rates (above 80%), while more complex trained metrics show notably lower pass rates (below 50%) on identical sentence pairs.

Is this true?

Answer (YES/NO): NO